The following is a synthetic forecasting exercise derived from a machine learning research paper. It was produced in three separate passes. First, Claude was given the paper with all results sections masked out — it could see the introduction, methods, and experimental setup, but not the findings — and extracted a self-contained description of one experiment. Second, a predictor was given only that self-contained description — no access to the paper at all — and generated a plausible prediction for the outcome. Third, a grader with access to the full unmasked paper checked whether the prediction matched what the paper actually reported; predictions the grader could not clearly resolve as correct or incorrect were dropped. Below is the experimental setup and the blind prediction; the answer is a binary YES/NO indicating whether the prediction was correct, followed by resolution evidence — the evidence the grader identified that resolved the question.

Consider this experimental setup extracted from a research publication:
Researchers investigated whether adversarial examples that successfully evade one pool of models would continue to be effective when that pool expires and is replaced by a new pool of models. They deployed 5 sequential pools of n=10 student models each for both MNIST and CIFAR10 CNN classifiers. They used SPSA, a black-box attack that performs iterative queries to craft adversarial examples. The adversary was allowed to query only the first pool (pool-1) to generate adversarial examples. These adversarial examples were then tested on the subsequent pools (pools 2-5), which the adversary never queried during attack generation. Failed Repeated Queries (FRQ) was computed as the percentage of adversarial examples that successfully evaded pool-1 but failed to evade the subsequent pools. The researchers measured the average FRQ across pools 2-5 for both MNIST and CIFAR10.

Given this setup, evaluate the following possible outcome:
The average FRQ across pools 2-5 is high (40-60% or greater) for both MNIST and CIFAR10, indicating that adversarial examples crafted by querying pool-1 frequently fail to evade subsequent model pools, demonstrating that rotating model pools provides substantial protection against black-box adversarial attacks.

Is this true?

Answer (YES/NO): NO